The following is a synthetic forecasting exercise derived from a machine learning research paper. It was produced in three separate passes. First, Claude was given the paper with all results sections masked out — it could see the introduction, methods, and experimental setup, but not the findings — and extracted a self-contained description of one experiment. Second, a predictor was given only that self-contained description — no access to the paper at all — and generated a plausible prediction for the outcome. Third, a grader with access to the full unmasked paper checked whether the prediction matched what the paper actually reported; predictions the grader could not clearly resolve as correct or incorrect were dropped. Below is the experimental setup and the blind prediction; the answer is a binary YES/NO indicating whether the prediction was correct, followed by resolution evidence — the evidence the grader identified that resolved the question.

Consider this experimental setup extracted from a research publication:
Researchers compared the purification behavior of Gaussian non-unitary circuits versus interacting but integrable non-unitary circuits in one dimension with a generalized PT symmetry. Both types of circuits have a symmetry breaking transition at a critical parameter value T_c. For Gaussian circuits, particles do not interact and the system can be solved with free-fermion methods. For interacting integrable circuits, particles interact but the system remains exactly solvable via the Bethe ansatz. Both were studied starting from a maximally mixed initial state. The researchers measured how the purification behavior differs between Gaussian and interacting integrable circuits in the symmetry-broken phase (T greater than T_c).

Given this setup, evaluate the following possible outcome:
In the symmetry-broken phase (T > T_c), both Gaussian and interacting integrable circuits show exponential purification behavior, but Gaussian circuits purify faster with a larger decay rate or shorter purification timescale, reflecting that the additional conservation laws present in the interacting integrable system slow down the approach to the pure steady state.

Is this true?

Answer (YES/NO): NO